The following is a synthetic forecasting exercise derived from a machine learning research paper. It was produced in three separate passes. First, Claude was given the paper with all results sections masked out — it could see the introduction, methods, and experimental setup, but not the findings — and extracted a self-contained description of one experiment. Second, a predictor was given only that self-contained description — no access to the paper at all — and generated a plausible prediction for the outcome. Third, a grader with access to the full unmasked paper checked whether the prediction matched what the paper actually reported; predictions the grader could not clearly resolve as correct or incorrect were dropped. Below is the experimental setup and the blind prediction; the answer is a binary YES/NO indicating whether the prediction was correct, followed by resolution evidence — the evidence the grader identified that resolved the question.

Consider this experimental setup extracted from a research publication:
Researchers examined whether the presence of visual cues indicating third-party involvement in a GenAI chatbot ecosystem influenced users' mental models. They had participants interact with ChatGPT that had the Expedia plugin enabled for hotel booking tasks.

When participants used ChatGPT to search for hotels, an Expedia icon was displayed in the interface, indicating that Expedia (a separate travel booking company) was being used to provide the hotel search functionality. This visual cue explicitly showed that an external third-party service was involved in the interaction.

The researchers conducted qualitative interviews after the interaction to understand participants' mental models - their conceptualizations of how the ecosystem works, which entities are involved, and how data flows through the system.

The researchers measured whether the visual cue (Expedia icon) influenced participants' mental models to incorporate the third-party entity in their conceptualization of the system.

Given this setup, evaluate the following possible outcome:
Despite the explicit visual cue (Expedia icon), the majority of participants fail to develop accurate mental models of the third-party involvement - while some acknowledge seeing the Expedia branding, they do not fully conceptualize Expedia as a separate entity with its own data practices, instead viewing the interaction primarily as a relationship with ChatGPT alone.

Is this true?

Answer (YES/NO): NO